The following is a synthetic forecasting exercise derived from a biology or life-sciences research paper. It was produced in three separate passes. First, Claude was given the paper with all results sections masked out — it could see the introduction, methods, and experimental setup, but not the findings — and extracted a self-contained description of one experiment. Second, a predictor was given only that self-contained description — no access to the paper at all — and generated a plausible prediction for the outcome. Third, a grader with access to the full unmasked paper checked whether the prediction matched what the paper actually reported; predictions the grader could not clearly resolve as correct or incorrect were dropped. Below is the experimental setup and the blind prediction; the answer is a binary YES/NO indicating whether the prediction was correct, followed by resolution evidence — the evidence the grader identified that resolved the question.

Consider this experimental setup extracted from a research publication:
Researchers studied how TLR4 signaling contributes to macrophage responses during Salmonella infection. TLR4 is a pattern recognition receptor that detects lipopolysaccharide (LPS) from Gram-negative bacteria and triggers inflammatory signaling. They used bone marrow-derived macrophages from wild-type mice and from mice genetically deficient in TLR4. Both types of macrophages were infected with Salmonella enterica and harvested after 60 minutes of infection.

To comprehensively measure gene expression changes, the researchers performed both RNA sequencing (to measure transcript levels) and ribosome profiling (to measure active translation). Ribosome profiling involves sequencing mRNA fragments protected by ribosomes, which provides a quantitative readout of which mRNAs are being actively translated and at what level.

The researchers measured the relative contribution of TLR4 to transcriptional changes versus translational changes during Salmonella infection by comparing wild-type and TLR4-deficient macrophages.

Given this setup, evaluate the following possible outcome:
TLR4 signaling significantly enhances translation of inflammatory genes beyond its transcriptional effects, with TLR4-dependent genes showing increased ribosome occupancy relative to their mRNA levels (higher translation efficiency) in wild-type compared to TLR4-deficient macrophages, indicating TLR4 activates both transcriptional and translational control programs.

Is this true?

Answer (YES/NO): YES